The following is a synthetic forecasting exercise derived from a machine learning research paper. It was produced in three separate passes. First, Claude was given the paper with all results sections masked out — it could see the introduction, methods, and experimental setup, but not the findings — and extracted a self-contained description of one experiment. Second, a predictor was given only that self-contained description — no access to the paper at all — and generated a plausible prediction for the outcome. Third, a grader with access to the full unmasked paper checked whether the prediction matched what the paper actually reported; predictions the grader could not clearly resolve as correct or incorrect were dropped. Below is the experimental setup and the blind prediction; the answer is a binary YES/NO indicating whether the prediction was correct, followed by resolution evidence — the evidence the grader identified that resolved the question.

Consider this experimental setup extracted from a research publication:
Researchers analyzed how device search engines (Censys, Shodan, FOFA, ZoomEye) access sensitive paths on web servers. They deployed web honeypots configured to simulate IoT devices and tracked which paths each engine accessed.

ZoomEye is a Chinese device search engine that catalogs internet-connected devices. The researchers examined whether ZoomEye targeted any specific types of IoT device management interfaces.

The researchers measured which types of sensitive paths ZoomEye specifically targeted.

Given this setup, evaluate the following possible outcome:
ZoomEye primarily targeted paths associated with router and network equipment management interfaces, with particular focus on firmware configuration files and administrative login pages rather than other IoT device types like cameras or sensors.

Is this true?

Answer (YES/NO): NO